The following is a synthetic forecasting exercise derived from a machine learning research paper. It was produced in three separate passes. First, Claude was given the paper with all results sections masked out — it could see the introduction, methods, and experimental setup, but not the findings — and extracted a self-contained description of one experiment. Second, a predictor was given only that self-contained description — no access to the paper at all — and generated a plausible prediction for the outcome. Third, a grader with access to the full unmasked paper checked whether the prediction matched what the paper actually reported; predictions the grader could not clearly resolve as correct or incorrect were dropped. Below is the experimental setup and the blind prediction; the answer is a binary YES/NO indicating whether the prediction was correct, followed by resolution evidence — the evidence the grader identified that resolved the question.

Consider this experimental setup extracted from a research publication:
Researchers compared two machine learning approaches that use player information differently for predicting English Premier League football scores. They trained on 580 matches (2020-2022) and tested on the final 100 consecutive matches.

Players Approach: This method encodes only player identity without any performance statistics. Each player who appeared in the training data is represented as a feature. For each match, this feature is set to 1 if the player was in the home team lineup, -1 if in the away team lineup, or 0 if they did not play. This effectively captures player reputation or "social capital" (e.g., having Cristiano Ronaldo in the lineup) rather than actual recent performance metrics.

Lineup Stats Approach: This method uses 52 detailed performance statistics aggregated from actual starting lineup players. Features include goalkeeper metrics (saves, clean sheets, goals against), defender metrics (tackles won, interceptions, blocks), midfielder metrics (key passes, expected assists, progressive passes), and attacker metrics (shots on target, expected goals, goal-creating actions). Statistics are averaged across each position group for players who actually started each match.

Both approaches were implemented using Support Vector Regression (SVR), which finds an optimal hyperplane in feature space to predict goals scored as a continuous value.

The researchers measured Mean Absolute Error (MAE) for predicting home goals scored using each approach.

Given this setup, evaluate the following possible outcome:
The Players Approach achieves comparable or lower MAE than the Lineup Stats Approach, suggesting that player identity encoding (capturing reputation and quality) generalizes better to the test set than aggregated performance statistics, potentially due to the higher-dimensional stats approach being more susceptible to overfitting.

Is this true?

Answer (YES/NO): NO